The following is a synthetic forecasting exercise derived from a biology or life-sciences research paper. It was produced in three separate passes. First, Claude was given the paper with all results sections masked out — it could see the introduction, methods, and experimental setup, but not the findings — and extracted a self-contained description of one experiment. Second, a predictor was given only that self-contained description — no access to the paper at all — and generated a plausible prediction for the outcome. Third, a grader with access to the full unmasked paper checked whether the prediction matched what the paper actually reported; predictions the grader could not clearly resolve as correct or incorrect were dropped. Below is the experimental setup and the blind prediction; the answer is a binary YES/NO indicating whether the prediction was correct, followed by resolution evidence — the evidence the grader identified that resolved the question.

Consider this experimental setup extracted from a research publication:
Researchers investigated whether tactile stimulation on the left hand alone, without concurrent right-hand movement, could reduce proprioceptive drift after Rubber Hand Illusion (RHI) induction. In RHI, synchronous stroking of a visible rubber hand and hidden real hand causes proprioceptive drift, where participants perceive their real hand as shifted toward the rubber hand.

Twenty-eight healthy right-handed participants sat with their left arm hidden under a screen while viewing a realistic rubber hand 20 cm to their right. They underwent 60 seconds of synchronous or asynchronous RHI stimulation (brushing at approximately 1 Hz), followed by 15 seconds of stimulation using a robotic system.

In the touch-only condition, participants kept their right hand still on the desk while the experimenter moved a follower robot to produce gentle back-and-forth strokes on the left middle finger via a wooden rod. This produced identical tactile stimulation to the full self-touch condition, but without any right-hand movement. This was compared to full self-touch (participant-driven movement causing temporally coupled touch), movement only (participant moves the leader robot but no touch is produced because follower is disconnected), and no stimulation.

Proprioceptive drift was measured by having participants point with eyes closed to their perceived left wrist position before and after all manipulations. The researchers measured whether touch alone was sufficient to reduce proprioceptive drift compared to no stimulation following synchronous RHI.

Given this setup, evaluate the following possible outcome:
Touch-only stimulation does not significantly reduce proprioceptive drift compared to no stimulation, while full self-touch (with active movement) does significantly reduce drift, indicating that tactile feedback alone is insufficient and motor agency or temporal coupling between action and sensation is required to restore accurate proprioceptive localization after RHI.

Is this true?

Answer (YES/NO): YES